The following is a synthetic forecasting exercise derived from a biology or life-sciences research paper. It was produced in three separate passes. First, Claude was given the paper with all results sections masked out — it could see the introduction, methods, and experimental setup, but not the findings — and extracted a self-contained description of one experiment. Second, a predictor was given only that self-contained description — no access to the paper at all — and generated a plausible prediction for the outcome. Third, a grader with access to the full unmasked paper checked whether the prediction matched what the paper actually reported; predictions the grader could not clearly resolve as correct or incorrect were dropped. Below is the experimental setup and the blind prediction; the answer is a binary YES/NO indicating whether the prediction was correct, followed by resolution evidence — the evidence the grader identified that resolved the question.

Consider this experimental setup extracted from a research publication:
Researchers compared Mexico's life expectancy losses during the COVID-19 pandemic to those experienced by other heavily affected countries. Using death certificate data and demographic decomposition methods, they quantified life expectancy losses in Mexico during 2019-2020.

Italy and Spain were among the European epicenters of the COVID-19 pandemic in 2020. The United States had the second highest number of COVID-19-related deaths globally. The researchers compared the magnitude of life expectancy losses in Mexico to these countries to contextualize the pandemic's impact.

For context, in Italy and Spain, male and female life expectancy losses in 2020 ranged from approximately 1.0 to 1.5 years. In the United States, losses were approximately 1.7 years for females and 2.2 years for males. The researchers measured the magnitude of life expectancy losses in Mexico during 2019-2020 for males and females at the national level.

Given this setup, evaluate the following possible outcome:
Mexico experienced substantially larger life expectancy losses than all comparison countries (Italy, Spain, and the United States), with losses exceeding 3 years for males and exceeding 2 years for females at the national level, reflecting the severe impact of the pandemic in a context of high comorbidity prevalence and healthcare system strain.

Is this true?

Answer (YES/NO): NO